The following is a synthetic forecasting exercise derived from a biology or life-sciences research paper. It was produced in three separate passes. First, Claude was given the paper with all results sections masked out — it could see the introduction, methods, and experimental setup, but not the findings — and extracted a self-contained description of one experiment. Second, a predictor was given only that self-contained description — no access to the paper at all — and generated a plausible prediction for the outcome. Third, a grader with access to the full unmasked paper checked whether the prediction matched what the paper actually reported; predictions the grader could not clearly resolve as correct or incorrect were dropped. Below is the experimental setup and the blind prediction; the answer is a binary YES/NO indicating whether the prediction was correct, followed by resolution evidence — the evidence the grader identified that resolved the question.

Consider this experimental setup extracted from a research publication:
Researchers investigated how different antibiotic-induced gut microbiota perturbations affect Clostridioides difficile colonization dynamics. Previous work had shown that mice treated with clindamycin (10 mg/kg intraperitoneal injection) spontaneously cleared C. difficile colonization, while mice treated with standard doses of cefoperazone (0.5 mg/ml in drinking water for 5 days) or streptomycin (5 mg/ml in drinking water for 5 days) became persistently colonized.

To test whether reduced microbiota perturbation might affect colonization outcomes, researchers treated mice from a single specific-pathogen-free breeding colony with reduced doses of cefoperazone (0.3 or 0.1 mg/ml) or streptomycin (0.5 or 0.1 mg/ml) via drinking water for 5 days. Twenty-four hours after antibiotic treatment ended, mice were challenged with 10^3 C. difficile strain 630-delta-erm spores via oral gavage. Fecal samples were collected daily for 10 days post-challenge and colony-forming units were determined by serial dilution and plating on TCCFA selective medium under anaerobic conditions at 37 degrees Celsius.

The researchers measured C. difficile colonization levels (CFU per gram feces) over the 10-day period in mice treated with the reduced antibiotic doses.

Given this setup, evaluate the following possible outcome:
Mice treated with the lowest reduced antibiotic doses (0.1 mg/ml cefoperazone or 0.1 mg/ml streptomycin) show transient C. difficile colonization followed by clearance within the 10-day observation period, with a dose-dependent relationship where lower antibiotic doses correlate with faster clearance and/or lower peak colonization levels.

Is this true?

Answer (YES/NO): NO